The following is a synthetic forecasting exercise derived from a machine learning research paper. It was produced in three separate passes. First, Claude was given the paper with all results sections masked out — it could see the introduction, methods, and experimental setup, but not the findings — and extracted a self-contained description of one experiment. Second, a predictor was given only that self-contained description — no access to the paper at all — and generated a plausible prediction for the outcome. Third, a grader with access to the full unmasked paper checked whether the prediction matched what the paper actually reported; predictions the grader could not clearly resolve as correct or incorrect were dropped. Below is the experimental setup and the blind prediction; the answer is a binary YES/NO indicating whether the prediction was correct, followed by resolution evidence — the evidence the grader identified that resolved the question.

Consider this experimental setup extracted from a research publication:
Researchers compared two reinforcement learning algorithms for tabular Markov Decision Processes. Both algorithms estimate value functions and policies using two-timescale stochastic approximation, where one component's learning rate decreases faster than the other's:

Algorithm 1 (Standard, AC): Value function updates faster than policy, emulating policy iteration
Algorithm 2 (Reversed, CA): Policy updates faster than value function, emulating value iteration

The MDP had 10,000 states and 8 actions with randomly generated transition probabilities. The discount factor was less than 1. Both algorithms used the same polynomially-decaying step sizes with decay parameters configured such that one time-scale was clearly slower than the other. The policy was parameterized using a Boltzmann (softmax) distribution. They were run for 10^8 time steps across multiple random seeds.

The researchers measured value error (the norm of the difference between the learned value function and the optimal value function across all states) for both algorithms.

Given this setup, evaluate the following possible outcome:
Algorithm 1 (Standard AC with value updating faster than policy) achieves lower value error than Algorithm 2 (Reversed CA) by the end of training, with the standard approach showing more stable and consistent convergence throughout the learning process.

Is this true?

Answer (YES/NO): NO